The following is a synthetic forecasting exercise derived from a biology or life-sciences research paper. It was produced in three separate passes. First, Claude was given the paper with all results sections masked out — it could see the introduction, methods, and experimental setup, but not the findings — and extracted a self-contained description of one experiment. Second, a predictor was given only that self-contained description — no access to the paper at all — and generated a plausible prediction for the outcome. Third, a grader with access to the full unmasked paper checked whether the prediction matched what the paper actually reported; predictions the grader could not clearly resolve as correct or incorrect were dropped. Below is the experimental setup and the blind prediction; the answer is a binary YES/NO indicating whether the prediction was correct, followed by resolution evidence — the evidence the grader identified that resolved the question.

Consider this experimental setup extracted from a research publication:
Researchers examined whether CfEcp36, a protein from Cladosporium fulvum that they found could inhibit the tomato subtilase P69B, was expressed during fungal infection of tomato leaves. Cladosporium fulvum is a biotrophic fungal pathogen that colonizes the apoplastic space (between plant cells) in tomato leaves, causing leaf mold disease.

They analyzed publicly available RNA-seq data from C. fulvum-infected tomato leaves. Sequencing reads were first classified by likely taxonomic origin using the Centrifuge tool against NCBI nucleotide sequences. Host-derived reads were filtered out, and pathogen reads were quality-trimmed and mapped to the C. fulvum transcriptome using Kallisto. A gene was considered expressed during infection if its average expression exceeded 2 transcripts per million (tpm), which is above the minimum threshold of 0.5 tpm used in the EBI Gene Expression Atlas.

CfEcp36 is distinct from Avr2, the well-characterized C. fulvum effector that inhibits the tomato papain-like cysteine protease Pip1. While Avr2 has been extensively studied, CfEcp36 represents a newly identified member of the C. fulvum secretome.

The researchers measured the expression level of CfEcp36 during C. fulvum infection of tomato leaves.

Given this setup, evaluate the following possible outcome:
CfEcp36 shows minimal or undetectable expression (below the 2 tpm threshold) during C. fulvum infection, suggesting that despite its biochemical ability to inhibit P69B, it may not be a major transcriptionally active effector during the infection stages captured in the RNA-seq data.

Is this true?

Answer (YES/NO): NO